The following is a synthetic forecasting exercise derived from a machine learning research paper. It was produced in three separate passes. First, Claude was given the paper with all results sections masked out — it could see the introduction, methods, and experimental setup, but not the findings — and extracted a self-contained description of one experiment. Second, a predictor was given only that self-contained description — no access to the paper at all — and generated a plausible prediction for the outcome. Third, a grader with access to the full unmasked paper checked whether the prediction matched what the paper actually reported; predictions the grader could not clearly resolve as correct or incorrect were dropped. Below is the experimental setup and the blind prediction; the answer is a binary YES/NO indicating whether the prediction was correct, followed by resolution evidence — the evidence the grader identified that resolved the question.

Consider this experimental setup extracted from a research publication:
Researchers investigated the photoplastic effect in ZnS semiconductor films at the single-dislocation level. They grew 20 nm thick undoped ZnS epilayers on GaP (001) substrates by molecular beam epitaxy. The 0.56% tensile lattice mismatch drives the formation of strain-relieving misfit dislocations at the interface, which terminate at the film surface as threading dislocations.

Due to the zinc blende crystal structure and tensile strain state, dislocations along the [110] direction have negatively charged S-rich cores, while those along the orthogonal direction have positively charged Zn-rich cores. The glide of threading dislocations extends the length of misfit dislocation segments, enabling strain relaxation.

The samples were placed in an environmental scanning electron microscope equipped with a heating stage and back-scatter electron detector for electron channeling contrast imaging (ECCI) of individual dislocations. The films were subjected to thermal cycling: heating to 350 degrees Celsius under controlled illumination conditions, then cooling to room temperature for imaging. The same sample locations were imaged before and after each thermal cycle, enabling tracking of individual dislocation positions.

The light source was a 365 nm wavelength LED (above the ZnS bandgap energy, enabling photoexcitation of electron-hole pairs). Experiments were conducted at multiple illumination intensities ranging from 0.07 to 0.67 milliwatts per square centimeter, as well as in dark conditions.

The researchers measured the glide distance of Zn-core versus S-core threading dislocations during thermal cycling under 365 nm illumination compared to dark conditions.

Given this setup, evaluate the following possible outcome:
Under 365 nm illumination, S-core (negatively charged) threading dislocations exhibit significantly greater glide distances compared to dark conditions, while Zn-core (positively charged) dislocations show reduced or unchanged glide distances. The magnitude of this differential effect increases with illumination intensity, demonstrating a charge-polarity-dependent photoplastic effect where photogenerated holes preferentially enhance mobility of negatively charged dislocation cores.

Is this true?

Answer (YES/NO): NO